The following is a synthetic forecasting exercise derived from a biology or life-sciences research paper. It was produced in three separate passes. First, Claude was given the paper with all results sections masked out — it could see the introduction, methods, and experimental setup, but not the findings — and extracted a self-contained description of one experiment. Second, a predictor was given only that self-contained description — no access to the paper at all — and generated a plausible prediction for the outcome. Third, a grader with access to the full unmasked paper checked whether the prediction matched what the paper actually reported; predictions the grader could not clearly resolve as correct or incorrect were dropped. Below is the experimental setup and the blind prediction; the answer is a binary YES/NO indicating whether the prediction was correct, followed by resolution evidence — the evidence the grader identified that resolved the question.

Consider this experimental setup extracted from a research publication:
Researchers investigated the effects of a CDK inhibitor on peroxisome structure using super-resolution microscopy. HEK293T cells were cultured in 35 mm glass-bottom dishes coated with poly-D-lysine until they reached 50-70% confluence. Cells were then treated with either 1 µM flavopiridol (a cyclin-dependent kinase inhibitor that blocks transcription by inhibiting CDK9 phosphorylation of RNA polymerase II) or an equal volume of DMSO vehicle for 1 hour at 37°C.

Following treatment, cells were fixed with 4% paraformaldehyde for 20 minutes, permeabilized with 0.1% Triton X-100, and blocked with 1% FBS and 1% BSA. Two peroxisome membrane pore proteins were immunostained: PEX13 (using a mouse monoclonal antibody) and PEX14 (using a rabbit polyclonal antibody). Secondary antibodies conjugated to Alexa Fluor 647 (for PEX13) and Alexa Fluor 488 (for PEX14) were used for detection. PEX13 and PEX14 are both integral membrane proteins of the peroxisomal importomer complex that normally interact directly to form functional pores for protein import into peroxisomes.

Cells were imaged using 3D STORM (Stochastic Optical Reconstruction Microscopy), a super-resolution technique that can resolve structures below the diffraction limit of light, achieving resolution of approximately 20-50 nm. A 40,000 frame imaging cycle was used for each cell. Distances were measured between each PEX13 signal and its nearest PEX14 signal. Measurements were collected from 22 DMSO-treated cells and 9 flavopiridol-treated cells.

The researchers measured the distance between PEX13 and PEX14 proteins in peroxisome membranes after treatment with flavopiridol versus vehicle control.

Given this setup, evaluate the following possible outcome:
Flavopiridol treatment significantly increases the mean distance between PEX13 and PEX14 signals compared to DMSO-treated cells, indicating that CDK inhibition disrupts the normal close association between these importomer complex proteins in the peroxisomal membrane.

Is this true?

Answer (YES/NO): YES